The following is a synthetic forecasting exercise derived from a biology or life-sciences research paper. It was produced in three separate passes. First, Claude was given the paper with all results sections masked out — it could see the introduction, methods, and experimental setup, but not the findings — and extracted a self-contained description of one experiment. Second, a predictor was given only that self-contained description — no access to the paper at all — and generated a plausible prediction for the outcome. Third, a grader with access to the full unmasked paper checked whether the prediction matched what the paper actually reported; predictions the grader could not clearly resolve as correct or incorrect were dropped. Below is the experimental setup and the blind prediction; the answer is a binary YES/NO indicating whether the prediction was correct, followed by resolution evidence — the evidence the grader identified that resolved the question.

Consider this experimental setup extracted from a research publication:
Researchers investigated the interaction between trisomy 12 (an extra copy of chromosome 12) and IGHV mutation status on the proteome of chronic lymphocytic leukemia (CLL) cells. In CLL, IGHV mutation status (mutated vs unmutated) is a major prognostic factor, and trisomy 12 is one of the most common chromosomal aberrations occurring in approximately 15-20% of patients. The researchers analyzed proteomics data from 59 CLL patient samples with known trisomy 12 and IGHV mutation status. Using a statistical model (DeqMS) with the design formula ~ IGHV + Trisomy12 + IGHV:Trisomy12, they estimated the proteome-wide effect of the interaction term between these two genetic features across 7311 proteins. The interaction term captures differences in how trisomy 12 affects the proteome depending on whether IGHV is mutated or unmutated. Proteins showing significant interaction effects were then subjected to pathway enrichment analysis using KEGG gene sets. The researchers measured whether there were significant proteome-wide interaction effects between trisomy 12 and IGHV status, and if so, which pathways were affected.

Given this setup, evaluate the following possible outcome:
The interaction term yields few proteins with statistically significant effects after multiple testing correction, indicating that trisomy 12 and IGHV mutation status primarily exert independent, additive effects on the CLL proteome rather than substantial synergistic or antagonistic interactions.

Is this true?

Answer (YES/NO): NO